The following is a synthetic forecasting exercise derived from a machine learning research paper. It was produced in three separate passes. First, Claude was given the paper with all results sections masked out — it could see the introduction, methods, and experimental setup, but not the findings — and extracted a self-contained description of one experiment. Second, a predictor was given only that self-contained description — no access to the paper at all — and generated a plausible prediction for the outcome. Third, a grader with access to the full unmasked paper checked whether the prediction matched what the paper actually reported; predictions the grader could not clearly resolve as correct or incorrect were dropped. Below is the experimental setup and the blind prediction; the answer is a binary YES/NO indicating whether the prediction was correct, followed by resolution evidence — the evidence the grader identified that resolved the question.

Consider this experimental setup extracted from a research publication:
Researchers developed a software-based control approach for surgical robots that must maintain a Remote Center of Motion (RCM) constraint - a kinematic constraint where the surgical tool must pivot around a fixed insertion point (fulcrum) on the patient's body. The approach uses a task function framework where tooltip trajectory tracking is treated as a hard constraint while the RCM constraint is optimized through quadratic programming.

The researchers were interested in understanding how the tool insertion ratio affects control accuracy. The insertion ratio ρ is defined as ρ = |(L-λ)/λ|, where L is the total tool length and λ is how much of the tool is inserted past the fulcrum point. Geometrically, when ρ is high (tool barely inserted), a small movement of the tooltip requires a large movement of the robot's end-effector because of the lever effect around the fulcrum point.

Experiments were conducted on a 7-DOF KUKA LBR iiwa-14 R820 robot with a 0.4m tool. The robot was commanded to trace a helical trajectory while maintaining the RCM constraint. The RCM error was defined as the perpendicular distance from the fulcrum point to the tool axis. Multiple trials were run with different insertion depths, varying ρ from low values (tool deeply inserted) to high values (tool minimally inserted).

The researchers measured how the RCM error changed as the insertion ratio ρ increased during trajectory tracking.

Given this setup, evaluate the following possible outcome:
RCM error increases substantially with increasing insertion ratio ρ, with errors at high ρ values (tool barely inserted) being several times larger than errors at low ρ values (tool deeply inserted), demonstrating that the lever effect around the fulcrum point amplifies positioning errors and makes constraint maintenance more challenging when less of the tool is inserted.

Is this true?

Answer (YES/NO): YES